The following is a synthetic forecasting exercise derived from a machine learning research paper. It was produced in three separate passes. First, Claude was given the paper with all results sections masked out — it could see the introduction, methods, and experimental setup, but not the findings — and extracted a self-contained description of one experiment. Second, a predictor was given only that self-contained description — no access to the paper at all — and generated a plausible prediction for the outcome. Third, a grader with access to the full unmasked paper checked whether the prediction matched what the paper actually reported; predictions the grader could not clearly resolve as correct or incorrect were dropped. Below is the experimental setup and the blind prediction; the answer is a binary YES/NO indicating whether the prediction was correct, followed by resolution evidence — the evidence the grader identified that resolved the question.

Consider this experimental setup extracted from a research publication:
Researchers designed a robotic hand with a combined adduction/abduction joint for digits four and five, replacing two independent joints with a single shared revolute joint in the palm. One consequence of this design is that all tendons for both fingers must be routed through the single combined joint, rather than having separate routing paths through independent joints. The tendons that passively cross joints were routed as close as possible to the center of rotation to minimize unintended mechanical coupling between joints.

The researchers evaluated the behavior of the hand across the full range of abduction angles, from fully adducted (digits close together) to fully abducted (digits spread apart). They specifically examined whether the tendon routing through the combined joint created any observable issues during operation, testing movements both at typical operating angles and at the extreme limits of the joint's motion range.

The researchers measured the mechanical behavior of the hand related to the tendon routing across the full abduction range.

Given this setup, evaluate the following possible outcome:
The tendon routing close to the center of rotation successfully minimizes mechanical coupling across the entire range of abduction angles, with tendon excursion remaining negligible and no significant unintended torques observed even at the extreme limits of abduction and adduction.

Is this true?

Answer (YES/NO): NO